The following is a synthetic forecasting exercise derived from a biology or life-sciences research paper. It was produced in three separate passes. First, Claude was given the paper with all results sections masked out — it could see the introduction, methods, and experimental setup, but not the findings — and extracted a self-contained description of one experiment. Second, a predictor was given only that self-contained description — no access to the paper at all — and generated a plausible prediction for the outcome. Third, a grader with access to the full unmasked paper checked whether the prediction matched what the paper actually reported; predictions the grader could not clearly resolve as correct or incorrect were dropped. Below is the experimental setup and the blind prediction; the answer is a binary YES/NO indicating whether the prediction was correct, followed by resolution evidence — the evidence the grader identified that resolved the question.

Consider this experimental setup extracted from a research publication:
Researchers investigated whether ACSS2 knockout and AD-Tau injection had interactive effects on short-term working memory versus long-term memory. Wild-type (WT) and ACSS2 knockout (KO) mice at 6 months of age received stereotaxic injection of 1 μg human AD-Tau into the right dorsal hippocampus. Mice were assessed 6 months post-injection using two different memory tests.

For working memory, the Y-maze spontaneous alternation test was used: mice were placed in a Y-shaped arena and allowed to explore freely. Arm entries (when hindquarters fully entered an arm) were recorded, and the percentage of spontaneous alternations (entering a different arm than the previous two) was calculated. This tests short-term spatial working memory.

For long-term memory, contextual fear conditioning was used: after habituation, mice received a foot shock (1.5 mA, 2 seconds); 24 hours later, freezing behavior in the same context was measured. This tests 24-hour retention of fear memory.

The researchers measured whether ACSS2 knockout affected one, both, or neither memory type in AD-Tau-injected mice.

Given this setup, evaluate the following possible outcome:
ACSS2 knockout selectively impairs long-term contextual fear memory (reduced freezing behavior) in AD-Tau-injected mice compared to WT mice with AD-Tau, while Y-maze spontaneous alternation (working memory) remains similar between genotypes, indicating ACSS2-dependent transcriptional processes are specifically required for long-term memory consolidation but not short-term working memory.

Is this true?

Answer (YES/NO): NO